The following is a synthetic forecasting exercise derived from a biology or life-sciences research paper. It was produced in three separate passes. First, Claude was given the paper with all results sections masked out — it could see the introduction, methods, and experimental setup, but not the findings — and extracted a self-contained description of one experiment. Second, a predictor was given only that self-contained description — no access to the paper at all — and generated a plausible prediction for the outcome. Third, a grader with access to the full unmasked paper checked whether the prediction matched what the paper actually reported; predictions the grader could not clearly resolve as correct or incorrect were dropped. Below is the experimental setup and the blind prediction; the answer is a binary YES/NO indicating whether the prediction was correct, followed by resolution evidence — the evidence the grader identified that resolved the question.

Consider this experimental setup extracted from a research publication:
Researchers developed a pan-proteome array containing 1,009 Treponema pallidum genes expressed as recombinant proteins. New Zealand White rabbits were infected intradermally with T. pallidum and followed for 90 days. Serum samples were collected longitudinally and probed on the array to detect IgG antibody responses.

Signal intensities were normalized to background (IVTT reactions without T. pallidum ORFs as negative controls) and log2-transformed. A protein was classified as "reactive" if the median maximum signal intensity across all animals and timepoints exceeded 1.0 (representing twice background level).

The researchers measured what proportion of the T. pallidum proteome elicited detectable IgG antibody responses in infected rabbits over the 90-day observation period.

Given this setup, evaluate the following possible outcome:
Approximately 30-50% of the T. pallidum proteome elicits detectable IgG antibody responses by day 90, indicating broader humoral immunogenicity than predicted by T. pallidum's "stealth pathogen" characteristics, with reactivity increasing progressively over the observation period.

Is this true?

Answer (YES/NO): NO